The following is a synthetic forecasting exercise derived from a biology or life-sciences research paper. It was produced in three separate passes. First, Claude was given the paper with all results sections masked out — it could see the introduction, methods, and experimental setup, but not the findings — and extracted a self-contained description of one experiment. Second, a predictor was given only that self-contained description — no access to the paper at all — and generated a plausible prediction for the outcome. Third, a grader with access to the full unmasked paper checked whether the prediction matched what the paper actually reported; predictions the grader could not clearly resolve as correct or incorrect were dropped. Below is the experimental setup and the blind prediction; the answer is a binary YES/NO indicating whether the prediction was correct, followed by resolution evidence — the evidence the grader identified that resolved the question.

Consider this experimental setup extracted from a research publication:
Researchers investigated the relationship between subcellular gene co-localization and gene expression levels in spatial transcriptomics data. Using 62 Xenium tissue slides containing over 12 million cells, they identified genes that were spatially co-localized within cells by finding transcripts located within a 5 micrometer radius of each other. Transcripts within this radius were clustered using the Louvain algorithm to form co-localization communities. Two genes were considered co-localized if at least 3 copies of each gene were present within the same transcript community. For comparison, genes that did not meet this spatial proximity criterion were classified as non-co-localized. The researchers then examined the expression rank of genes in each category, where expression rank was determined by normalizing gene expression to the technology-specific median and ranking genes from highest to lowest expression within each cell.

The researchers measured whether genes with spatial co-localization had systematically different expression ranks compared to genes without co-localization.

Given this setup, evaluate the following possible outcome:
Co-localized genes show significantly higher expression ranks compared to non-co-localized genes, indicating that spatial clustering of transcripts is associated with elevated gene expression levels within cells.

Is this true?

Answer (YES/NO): YES